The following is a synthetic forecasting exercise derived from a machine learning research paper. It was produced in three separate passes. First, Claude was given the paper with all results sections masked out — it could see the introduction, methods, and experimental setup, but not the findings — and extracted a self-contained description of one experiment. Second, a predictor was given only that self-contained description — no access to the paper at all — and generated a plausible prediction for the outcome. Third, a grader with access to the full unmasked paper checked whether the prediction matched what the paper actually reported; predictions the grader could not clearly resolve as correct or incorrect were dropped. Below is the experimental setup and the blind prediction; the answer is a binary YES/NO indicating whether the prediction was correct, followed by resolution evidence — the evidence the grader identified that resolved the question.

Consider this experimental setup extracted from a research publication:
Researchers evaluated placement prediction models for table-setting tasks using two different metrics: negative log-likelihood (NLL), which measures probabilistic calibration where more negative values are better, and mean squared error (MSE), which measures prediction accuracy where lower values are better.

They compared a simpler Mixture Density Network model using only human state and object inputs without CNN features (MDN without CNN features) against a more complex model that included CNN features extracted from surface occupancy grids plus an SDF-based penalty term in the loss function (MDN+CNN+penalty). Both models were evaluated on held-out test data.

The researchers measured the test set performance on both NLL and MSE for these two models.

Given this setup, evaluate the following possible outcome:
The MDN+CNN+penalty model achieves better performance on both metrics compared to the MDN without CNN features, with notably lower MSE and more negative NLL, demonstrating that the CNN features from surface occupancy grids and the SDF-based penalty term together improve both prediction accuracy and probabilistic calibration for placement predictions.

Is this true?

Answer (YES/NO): NO